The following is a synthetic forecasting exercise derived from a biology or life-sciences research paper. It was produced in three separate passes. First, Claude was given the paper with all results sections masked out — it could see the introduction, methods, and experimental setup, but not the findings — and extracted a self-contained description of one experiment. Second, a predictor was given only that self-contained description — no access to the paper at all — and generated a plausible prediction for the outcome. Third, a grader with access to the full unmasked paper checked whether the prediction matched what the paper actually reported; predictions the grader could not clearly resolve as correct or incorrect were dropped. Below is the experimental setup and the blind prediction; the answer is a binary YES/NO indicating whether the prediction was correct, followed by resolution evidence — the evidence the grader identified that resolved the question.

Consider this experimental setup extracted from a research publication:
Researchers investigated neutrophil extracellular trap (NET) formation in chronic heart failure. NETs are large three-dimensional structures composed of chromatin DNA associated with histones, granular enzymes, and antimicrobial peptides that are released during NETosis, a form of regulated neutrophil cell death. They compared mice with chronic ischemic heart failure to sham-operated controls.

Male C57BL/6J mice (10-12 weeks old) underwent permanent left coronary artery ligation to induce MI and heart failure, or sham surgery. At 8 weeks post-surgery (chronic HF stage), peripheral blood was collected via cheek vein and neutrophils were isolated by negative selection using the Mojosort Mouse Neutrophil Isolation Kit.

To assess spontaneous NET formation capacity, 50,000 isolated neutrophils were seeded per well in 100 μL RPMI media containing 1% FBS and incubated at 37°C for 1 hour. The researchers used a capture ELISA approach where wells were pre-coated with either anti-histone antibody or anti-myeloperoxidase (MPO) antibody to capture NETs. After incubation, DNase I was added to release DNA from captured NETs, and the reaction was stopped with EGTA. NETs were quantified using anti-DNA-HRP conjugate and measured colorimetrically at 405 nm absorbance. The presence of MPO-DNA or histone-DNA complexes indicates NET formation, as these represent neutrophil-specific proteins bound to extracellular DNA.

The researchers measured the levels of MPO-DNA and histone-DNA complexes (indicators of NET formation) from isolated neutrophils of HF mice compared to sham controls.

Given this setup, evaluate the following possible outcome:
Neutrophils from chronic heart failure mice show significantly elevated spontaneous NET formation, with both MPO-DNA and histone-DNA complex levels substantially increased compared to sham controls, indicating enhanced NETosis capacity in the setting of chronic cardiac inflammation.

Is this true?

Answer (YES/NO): YES